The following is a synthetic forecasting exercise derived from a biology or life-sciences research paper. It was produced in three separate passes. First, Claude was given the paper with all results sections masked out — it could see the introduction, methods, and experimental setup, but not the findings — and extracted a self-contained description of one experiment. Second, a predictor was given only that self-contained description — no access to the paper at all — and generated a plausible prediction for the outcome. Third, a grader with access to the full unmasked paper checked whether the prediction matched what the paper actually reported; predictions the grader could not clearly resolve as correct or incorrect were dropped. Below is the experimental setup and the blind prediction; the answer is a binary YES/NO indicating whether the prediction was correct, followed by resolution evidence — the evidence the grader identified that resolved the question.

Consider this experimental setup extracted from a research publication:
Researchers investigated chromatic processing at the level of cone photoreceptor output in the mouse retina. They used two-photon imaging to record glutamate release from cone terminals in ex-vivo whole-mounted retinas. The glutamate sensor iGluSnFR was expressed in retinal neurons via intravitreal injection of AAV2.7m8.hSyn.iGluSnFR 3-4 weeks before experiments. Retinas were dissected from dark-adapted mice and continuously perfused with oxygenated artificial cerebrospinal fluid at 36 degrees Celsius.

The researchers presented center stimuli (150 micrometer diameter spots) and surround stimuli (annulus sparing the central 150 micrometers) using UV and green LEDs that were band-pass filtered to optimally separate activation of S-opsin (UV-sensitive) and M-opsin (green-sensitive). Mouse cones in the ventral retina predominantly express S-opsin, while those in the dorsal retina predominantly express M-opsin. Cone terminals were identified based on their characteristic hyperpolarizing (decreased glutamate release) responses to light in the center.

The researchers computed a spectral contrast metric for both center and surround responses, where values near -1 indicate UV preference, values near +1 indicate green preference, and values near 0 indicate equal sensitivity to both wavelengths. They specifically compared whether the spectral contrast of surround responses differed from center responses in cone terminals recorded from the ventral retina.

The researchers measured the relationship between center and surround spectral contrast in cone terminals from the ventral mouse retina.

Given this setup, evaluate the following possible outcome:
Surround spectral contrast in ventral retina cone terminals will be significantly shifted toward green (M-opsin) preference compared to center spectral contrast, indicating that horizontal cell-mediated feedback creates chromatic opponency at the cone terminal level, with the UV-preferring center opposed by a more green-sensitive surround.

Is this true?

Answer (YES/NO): YES